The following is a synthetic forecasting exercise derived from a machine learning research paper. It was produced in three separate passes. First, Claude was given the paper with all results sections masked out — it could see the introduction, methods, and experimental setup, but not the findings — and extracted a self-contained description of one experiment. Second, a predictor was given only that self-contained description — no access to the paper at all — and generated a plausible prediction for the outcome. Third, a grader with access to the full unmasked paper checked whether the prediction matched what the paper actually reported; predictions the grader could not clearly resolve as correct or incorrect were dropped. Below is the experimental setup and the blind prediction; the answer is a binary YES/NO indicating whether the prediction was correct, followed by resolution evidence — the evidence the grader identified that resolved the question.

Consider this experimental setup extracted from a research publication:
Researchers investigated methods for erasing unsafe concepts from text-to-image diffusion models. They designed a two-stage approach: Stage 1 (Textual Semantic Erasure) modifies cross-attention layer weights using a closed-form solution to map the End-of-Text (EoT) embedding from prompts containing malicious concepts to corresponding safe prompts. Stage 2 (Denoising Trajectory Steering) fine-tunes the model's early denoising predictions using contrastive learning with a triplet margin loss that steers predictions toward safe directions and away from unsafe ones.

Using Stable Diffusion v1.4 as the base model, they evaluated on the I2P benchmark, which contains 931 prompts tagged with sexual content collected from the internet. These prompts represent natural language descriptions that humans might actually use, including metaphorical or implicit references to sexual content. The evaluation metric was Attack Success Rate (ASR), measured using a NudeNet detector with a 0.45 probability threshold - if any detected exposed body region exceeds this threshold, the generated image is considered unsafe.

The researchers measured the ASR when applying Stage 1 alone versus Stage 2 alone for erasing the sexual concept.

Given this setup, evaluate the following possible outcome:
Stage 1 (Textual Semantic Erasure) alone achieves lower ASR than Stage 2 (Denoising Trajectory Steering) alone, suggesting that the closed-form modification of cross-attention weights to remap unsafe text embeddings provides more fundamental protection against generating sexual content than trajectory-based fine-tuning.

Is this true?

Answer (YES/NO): YES